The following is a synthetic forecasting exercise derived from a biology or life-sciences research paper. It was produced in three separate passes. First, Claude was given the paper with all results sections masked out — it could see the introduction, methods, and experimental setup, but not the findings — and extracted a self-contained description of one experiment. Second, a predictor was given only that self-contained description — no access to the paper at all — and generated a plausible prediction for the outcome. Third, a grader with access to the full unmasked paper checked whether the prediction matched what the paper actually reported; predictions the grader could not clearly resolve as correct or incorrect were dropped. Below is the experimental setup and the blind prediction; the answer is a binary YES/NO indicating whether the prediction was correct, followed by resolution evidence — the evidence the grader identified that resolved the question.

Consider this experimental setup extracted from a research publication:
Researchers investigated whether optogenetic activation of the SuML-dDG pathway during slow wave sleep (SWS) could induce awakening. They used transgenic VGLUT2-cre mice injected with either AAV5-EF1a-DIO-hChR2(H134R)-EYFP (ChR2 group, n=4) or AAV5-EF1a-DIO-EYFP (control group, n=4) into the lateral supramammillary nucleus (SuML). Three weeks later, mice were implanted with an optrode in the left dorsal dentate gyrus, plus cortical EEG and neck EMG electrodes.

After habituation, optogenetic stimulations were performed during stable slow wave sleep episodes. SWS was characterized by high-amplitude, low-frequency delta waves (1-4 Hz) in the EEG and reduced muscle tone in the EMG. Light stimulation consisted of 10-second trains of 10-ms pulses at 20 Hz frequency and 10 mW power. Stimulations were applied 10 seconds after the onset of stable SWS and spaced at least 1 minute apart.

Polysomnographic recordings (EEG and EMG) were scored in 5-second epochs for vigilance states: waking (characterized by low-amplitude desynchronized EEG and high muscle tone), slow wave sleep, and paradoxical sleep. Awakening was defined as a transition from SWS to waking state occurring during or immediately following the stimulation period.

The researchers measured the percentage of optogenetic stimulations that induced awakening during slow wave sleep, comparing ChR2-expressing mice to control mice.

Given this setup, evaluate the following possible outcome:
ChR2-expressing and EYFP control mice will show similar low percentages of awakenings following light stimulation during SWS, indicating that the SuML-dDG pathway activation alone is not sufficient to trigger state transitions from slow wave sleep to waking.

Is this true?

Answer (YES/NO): NO